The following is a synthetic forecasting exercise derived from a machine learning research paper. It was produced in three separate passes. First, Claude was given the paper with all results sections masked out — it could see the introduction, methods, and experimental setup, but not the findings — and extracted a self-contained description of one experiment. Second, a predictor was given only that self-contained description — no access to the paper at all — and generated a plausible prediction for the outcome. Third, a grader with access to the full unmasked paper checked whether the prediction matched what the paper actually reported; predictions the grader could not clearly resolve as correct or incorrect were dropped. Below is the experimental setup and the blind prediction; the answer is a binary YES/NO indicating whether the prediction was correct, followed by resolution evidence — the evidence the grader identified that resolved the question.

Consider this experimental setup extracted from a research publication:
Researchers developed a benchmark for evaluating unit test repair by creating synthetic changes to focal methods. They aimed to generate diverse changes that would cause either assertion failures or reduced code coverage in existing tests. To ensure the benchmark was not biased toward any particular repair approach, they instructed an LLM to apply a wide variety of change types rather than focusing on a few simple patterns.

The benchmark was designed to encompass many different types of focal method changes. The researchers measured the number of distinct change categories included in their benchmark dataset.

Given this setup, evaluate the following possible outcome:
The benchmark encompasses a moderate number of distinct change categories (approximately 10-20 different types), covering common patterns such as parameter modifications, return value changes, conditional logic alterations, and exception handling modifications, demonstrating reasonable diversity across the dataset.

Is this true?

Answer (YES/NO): NO